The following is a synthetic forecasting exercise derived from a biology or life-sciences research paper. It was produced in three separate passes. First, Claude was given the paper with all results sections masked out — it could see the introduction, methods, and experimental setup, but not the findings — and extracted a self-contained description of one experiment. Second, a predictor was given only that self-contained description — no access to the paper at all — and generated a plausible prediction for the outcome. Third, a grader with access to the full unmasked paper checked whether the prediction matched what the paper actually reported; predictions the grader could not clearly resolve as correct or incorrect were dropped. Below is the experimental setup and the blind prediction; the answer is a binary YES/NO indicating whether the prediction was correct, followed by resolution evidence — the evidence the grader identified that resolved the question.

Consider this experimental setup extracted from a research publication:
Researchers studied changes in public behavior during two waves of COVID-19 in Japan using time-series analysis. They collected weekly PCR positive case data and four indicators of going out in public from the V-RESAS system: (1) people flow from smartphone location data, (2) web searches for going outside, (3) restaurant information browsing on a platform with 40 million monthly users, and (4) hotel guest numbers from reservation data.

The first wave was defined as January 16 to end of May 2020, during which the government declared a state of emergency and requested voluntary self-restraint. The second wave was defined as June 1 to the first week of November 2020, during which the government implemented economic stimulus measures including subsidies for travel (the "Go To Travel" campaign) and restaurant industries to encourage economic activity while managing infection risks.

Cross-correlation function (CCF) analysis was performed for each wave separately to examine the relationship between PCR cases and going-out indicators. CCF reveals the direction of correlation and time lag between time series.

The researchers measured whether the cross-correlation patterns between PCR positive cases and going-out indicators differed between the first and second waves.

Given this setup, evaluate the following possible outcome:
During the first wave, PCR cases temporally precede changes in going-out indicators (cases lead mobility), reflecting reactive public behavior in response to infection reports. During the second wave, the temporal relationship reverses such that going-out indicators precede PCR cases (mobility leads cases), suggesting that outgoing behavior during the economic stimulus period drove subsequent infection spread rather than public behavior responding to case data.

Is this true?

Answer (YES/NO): NO